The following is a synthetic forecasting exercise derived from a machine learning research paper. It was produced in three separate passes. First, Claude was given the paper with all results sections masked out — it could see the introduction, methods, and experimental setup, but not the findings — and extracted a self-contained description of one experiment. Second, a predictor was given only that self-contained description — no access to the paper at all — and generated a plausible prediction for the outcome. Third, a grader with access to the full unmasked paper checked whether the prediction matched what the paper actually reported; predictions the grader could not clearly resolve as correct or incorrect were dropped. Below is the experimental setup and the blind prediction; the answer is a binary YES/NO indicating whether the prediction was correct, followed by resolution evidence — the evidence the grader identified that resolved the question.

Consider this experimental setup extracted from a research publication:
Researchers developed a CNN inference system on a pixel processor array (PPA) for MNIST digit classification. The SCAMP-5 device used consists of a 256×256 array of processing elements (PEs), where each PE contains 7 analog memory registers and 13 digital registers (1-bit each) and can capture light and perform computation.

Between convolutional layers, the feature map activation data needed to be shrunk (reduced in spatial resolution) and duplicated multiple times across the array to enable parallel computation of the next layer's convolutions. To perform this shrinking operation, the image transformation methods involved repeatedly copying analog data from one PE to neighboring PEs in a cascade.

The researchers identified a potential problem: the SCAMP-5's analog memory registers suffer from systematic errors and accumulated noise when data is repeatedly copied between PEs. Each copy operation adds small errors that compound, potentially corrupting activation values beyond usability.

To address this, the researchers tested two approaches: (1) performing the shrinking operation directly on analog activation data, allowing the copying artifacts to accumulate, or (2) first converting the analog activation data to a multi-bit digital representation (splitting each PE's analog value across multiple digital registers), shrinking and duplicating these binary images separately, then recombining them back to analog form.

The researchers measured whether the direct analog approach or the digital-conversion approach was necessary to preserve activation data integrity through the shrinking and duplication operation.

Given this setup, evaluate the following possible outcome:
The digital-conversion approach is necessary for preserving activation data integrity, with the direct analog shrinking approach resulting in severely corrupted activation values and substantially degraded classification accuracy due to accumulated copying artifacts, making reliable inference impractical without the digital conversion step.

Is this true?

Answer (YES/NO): YES